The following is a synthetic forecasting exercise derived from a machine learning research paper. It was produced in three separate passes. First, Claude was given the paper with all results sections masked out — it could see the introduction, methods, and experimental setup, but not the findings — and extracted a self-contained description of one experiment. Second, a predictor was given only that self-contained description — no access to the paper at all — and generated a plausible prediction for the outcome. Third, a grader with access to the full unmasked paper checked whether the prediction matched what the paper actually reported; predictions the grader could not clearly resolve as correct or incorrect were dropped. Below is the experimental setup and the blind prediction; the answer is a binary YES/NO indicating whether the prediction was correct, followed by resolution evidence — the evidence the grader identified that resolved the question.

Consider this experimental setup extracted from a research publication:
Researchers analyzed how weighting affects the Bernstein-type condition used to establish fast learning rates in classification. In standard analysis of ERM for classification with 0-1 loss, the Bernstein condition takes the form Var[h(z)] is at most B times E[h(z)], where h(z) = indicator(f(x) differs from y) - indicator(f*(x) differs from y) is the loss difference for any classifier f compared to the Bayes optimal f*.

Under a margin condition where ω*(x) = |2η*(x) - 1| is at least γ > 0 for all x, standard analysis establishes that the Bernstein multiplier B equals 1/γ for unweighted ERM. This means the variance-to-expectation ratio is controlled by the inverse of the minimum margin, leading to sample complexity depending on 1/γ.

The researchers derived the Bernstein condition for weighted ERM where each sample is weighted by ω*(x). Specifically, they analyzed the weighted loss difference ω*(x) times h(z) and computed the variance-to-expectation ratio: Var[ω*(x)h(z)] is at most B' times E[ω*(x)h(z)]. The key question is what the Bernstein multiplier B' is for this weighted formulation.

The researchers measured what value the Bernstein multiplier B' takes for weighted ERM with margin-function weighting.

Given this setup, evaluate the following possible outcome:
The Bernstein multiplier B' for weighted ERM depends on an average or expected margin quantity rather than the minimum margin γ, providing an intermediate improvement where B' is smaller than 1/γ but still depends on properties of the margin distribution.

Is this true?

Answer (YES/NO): NO